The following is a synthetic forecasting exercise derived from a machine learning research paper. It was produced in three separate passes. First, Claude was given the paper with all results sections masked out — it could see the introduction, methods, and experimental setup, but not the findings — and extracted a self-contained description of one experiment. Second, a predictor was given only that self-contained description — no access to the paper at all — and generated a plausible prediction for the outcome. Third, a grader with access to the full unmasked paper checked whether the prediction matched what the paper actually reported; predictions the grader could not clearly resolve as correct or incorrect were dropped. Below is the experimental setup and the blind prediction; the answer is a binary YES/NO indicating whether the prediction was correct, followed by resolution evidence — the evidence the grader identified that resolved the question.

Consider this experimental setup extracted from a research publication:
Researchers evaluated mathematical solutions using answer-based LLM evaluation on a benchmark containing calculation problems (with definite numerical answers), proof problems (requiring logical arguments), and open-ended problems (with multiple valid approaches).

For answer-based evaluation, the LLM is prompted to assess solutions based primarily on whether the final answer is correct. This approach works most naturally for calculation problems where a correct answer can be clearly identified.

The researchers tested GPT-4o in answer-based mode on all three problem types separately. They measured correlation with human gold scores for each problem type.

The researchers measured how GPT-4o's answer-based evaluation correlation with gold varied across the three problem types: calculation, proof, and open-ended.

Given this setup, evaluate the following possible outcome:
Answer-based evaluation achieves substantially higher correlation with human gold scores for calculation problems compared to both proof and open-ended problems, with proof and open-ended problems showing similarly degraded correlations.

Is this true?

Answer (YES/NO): NO